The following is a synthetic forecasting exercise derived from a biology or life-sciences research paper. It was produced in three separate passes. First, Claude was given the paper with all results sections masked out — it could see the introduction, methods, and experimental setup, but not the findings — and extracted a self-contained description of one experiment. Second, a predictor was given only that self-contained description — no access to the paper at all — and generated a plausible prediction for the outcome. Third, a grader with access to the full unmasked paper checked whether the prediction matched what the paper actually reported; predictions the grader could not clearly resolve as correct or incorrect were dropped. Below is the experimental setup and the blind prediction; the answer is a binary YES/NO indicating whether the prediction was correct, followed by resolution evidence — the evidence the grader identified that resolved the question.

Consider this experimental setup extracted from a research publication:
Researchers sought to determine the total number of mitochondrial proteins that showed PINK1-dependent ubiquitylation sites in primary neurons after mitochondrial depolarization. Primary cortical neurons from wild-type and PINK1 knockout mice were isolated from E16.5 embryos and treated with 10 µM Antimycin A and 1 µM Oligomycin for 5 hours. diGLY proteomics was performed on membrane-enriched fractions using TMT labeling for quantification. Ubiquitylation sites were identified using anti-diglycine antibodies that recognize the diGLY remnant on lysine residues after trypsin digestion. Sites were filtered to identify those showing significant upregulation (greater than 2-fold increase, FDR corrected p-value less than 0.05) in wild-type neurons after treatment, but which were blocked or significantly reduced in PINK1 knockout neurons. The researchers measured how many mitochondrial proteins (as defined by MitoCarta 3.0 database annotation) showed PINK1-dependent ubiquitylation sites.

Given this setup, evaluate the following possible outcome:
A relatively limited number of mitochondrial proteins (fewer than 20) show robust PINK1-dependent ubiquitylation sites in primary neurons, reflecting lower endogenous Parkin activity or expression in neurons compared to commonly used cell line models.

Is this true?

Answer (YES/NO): NO